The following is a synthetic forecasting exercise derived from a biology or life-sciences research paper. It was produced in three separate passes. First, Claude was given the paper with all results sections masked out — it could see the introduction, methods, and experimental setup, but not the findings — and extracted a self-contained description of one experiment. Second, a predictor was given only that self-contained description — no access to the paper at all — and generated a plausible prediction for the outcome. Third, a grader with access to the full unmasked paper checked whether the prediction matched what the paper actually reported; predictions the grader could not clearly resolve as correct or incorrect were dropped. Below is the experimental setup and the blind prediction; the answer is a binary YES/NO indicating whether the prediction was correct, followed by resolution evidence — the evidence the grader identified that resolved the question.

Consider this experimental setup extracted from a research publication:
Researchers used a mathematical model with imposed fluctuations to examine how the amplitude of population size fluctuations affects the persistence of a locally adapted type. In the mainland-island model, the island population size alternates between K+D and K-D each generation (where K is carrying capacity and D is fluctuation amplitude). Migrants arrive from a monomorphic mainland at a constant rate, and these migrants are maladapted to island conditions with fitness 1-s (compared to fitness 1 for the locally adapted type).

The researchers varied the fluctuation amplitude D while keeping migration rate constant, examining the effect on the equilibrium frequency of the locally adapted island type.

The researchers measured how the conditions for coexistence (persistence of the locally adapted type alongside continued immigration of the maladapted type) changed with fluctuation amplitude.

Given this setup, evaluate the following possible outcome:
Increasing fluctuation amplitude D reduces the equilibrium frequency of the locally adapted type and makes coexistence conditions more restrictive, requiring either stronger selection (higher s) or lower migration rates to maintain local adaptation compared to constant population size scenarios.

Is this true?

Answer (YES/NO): YES